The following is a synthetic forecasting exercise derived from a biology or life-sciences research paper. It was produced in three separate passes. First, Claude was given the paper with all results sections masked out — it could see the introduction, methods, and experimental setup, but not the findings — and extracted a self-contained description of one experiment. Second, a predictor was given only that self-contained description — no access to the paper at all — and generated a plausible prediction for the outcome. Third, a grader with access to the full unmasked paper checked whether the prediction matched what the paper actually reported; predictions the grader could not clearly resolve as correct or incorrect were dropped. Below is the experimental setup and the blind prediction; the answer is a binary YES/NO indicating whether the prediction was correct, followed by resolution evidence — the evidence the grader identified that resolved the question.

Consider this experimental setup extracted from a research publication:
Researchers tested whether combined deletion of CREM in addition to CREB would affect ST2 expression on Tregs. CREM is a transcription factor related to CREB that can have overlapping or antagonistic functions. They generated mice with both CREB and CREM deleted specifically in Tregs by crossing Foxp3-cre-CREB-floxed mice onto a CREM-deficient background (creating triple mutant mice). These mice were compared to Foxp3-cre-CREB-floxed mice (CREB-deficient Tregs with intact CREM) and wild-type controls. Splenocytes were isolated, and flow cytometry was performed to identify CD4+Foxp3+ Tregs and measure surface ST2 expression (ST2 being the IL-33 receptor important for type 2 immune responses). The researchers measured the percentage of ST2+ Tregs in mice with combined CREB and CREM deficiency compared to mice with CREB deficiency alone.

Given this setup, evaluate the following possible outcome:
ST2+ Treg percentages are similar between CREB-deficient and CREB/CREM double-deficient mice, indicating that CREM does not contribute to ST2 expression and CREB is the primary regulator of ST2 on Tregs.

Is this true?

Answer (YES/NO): NO